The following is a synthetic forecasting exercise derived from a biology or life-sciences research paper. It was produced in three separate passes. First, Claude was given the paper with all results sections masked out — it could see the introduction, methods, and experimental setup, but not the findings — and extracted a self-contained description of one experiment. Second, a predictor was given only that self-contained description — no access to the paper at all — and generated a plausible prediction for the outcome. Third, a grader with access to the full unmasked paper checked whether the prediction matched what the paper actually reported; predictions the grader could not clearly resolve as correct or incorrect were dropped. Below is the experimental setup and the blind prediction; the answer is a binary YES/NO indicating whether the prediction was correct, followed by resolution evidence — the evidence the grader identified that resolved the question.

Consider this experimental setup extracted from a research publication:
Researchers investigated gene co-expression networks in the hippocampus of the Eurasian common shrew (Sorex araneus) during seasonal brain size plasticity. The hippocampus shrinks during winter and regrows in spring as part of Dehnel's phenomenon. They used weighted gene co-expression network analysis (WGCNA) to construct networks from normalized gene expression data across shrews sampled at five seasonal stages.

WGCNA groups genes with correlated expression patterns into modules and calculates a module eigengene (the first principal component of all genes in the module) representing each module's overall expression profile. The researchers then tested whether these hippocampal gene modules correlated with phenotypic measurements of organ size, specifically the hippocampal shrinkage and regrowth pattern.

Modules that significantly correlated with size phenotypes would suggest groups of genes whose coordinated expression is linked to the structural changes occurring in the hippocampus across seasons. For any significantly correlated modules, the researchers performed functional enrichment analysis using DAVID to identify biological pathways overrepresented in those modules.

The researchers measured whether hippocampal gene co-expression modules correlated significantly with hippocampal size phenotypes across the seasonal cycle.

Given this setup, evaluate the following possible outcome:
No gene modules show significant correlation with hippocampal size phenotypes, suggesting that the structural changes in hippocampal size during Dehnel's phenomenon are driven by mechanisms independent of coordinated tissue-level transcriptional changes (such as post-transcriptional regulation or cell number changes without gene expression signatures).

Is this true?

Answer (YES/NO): NO